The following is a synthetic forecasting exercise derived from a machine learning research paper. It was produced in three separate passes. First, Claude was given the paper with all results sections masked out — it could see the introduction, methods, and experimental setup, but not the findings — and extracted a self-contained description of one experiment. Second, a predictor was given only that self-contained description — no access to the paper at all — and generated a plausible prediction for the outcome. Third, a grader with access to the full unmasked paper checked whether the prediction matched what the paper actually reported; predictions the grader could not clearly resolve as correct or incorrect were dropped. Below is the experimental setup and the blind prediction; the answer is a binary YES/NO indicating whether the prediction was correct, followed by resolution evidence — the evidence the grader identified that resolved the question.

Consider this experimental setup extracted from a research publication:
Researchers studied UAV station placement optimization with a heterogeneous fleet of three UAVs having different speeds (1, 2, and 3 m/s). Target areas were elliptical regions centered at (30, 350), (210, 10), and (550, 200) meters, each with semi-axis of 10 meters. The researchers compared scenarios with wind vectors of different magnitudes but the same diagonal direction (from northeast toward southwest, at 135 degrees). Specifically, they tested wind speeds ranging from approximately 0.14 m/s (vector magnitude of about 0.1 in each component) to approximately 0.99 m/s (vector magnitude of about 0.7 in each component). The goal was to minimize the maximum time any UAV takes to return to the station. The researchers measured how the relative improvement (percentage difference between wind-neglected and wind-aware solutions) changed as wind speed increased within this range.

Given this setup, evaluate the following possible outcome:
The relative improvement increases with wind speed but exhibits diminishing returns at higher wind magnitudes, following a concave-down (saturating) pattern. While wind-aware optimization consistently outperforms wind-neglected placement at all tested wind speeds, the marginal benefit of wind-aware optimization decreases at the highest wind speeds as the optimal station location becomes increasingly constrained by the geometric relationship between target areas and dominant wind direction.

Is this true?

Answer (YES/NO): NO